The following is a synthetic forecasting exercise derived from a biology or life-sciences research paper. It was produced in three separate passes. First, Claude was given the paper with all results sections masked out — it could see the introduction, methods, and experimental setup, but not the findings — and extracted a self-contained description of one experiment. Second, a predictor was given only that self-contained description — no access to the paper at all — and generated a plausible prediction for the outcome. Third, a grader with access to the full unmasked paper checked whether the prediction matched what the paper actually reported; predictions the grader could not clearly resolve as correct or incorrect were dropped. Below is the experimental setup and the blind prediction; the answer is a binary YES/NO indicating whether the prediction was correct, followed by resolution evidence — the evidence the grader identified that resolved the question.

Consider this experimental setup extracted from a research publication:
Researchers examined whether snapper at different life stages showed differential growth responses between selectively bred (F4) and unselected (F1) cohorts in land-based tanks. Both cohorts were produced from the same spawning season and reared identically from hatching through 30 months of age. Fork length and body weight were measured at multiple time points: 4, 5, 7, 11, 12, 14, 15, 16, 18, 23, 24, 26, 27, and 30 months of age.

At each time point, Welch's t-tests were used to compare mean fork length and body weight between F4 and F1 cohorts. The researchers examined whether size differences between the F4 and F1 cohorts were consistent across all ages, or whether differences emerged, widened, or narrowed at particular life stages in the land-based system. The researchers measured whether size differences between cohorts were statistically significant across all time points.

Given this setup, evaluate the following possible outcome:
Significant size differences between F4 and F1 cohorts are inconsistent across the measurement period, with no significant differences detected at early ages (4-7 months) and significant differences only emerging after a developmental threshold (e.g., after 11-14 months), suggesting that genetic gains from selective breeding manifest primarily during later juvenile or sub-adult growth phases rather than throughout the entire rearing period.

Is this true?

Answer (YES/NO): NO